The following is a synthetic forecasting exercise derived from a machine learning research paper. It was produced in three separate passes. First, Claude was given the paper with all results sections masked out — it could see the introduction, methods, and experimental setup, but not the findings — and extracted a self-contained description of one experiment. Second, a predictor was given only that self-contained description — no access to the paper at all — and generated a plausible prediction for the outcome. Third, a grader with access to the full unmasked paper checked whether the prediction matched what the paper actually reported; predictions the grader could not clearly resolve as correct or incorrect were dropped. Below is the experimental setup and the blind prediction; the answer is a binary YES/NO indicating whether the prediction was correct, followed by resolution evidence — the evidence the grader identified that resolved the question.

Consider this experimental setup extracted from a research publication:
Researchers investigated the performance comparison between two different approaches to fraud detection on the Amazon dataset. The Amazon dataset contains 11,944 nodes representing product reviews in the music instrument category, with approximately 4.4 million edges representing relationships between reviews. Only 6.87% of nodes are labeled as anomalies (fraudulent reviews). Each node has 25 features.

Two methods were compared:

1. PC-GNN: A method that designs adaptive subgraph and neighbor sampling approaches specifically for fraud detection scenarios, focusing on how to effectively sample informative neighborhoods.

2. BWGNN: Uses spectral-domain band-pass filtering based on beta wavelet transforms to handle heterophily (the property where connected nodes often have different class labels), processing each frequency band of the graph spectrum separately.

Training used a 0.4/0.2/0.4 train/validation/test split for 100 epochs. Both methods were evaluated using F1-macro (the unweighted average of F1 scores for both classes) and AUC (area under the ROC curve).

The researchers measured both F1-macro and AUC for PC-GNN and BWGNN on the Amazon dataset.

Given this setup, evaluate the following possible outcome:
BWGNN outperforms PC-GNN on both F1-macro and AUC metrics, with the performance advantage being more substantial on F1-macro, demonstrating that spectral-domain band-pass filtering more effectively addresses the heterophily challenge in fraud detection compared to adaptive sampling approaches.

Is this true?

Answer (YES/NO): NO